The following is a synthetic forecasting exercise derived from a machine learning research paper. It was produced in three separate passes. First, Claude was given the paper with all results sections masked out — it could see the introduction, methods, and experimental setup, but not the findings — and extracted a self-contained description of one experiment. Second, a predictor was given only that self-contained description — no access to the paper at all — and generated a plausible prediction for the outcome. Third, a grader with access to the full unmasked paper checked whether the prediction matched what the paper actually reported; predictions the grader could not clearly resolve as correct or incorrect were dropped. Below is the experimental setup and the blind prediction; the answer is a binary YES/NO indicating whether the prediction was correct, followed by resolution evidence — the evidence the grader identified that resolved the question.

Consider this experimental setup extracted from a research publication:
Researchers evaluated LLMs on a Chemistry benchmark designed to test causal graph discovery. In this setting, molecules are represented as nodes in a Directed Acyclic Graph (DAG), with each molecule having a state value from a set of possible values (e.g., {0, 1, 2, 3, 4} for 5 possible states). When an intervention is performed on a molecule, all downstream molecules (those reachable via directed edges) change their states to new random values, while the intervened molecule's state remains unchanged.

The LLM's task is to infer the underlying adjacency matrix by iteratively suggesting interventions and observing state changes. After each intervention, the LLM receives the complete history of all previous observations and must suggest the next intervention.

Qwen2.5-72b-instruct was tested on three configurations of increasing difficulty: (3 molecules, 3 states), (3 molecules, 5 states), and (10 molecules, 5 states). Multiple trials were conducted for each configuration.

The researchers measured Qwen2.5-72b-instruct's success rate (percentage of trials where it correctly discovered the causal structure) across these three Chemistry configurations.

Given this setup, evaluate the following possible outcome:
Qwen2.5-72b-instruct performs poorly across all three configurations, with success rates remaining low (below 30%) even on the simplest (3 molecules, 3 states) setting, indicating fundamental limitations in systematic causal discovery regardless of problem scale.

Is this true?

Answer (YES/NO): NO